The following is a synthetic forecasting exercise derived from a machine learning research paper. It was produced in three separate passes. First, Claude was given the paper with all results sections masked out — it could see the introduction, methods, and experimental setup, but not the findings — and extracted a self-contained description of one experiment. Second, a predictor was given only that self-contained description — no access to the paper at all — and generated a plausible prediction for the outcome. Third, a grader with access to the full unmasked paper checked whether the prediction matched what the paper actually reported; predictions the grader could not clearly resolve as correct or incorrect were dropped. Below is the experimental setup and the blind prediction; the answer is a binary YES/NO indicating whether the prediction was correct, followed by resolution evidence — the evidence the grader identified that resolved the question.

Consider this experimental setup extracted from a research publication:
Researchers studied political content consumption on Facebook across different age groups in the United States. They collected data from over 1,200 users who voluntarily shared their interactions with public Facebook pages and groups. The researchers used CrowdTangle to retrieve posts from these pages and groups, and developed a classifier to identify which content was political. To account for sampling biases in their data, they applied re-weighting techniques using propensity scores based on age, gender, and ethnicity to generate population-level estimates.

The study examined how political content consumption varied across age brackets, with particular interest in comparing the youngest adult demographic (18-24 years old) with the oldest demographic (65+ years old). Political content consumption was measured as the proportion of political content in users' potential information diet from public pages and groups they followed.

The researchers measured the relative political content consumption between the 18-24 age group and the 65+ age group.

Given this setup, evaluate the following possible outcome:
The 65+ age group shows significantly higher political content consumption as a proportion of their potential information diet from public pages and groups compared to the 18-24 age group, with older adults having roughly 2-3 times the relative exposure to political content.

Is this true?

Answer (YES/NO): YES